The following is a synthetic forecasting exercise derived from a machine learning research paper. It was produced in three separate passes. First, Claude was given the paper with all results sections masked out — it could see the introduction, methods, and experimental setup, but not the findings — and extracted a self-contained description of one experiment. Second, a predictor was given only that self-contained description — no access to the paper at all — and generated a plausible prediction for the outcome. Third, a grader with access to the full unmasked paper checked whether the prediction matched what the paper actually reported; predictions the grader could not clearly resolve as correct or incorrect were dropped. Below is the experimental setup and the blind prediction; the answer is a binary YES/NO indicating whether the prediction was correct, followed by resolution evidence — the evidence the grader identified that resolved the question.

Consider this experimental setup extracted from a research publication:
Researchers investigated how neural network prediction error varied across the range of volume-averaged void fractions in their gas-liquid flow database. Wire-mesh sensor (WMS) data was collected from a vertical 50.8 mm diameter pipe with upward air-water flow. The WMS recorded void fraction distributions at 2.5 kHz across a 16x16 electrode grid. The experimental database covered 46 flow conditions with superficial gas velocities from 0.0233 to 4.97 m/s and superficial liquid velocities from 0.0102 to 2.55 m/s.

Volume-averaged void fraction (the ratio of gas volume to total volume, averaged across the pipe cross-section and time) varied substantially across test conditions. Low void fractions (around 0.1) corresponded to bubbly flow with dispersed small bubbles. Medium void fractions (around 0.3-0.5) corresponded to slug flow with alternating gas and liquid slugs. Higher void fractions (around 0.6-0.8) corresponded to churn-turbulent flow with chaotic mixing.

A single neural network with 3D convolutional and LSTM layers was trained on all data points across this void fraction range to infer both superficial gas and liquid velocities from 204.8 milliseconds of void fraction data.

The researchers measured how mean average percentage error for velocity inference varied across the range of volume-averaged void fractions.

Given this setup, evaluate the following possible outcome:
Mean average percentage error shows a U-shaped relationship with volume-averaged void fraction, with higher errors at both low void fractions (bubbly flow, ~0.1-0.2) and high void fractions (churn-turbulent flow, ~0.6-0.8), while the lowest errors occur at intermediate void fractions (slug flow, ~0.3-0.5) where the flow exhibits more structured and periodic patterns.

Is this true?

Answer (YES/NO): NO